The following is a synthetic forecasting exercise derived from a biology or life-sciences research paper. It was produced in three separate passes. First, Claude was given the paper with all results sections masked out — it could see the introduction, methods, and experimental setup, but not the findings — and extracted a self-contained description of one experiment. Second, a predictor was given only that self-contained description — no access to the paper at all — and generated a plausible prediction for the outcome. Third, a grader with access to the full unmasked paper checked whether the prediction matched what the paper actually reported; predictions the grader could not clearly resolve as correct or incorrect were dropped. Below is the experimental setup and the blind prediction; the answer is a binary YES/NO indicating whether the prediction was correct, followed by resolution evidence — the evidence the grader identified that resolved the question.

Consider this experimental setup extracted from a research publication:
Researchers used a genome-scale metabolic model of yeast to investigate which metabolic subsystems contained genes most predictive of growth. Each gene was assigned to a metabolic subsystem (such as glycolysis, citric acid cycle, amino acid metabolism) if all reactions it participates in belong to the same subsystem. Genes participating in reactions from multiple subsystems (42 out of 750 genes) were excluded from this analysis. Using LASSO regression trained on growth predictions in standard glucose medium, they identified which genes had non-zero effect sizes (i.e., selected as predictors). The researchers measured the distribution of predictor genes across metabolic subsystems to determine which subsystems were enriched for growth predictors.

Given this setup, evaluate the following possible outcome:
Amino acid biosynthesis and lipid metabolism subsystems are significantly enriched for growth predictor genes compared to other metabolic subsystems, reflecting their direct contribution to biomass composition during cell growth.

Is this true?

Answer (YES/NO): YES